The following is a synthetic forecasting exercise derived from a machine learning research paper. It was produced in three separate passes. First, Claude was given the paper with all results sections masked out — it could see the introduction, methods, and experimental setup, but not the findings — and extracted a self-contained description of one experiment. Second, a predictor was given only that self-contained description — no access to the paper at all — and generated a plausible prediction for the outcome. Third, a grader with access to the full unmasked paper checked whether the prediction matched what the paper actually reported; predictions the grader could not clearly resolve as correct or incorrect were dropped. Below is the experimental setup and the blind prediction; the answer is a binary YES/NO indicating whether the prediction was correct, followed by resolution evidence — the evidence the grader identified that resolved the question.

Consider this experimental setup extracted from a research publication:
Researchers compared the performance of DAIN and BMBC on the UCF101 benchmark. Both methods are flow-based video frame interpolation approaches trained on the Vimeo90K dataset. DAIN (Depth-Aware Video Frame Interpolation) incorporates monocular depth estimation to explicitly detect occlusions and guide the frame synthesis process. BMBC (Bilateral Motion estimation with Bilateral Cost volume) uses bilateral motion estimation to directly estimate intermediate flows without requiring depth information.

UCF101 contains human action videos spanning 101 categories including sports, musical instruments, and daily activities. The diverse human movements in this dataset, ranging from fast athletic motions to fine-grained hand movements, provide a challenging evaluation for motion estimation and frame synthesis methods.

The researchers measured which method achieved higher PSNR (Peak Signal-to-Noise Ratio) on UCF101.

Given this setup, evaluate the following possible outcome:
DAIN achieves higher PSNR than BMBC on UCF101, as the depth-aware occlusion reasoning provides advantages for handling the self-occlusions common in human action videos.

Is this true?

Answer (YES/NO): NO